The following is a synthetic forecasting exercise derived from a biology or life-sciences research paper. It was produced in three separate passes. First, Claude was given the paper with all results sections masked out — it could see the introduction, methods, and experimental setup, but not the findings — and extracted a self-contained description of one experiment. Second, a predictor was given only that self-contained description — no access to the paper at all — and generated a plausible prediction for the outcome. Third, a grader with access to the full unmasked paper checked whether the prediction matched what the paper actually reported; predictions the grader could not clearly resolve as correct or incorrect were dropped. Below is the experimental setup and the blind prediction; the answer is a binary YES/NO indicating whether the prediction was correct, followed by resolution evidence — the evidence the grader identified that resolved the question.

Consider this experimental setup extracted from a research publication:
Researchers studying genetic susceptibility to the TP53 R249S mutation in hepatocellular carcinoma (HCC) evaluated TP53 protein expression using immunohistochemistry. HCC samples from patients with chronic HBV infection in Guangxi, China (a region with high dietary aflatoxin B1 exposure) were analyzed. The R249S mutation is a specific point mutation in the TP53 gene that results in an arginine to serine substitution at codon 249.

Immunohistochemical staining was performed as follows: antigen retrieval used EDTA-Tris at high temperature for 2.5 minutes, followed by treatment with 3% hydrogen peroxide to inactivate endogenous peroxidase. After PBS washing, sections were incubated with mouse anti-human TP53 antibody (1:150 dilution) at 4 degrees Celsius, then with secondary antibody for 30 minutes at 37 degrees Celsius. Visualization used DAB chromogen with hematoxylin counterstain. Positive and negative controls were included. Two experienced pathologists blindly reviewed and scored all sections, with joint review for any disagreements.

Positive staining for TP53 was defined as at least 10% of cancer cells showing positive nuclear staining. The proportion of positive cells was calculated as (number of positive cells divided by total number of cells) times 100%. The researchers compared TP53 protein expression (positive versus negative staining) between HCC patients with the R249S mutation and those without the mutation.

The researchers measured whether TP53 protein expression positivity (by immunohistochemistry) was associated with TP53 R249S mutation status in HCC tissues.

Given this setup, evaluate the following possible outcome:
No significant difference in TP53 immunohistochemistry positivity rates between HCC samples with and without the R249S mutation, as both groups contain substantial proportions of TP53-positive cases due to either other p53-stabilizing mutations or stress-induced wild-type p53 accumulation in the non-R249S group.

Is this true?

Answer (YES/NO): NO